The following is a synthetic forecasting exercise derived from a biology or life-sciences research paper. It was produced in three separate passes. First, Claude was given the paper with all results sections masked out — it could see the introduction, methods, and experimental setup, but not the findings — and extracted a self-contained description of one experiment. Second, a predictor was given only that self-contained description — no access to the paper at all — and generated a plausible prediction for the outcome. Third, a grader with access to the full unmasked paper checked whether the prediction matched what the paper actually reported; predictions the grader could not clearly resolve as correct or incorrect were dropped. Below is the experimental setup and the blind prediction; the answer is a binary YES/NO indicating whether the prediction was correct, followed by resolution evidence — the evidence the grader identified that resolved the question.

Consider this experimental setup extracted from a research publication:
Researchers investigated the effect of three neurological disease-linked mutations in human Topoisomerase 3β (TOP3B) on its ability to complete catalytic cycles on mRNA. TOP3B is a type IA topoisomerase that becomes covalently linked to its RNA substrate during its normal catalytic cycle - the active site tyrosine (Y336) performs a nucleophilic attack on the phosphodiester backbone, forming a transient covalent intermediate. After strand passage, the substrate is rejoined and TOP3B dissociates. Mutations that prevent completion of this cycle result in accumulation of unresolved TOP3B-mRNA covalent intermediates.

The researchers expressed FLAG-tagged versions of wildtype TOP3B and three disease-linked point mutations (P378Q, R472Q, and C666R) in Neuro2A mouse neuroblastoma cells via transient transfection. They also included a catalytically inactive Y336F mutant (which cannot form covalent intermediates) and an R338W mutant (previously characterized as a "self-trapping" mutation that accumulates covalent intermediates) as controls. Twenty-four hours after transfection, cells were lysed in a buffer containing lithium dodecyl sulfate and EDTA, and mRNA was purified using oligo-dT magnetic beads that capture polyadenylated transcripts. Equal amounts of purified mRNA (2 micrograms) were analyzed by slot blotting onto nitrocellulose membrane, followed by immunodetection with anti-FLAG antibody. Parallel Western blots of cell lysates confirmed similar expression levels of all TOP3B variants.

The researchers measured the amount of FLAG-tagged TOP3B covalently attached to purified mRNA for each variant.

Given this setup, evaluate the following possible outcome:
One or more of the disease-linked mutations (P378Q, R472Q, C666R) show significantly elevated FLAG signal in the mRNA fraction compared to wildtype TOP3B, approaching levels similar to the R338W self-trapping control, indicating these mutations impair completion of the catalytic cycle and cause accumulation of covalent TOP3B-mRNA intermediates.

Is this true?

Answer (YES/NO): YES